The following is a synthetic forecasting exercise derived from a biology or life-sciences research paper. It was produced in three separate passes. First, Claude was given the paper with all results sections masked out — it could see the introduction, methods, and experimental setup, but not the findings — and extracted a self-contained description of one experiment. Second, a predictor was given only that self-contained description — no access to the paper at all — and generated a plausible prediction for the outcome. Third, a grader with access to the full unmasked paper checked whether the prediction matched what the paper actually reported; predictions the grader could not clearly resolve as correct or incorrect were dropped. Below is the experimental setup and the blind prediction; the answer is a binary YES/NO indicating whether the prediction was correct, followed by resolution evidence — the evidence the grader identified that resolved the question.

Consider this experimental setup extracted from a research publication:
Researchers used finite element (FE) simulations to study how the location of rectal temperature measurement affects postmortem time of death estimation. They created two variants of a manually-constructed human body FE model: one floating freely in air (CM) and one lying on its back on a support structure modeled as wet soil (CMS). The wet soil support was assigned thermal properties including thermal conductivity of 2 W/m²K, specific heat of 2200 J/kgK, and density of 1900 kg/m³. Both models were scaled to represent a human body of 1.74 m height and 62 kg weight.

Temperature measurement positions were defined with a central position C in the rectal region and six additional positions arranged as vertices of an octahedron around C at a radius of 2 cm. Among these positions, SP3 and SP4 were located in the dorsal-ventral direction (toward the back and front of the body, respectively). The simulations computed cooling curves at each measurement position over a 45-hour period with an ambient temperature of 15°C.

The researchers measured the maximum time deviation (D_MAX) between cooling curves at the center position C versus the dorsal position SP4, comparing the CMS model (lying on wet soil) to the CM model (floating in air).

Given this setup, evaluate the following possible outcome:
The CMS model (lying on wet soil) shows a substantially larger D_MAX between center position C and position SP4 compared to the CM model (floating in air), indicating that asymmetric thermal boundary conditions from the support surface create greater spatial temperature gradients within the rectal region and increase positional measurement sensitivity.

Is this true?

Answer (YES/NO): YES